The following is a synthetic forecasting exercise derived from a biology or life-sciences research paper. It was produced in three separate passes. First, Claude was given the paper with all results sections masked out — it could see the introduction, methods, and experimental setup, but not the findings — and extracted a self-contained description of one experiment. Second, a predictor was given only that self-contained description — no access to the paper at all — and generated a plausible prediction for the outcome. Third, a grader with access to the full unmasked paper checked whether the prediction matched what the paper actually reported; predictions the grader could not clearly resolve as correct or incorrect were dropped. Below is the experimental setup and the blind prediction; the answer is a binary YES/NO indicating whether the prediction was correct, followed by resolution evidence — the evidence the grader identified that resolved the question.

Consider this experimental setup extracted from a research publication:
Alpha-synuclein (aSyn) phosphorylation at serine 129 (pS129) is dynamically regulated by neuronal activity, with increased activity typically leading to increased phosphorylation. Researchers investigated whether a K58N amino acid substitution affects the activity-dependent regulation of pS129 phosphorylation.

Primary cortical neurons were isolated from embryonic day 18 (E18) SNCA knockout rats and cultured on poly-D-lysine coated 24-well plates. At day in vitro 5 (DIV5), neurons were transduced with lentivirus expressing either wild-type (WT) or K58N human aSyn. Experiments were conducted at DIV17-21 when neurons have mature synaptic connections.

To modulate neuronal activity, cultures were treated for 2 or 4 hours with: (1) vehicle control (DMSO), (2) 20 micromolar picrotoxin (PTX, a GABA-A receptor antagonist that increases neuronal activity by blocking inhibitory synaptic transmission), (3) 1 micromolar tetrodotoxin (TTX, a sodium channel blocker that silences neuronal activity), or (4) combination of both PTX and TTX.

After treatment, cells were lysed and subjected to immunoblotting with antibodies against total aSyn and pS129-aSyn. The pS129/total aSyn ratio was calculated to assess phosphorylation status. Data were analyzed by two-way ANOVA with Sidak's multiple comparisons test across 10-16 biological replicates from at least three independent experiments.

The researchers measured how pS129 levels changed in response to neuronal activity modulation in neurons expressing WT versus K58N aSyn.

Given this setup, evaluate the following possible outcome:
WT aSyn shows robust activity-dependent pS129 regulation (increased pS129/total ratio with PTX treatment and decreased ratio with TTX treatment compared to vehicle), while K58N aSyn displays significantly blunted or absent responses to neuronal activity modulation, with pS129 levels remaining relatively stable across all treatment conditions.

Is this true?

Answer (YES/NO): NO